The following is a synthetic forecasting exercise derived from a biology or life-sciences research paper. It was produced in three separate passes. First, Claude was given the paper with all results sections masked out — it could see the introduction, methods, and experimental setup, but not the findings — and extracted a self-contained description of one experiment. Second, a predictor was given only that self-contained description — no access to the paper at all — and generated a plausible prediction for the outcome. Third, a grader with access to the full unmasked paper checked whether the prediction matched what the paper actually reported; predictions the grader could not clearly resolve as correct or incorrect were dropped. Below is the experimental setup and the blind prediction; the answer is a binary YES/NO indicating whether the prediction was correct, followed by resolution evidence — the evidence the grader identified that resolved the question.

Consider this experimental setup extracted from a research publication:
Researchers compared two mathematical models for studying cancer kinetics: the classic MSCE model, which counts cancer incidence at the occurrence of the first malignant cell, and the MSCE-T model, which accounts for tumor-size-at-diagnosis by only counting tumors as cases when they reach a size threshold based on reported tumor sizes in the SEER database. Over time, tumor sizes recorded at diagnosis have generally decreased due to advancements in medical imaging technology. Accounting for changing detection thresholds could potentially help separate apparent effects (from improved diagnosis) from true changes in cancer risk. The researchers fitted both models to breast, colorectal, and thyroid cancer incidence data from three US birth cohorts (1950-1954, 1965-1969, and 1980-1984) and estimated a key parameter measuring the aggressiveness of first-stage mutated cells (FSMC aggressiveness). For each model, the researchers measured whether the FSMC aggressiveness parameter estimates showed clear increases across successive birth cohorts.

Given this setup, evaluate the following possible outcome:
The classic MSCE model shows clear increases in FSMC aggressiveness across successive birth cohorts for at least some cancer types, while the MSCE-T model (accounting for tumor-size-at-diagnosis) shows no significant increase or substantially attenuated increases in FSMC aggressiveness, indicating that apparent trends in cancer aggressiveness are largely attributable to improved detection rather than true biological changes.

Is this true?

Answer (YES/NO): NO